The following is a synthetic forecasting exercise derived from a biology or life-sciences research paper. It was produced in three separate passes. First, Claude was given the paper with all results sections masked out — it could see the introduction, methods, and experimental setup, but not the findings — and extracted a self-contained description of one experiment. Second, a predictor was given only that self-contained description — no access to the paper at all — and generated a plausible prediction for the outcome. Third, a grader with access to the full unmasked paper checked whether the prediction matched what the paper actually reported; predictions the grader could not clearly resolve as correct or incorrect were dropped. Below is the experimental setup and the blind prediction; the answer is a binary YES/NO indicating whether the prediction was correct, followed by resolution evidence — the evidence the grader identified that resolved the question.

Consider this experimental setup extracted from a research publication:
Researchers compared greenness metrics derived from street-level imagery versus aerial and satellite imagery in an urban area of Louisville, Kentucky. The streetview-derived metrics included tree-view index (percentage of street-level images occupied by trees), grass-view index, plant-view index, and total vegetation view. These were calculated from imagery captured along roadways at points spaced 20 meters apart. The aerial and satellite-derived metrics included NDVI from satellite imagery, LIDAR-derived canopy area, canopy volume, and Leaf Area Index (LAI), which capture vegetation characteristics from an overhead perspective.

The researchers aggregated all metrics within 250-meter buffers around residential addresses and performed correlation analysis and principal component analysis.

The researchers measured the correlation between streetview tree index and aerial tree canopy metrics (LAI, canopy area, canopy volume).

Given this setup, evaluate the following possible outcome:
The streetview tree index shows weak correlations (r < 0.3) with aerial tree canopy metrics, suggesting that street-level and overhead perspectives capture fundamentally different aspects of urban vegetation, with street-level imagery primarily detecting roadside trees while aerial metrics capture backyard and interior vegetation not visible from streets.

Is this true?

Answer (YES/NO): NO